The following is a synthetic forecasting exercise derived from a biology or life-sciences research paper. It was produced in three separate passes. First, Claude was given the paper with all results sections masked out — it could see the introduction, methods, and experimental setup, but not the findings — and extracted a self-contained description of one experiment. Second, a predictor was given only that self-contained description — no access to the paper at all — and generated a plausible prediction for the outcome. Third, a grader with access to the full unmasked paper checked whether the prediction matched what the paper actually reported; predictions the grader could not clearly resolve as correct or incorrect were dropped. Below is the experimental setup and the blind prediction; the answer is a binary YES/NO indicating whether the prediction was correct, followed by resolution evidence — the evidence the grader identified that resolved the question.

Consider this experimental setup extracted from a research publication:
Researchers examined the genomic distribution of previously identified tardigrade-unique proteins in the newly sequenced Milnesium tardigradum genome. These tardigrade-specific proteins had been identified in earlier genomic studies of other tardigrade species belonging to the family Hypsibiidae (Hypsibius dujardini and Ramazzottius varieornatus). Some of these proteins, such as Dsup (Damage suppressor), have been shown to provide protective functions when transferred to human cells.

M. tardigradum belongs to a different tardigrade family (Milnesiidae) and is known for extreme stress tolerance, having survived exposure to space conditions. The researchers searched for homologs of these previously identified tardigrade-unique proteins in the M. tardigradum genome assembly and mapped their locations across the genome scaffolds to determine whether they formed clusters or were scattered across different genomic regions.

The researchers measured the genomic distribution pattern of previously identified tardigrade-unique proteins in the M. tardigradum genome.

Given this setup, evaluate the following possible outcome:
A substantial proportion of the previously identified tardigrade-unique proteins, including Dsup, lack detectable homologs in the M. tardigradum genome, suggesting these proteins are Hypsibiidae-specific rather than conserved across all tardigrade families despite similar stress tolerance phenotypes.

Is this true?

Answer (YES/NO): NO